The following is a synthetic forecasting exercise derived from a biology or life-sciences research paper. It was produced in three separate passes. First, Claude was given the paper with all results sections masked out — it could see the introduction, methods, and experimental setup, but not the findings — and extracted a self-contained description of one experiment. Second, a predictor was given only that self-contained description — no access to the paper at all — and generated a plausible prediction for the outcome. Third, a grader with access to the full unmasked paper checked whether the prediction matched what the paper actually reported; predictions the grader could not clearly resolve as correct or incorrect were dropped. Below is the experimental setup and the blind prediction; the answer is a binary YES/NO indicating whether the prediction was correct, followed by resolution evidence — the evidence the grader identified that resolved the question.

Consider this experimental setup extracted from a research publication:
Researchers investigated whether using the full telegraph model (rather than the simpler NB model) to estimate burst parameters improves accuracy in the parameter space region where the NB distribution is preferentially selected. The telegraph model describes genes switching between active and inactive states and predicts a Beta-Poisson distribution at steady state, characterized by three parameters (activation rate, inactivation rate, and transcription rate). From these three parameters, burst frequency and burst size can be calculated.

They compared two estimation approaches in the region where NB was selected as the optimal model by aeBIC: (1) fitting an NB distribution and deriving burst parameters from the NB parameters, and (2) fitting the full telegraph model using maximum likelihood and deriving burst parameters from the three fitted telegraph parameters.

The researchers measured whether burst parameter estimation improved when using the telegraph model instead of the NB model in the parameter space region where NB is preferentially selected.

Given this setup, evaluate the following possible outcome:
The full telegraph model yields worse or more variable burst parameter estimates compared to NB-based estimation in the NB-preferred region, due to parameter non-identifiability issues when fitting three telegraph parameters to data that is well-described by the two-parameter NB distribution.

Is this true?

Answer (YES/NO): NO